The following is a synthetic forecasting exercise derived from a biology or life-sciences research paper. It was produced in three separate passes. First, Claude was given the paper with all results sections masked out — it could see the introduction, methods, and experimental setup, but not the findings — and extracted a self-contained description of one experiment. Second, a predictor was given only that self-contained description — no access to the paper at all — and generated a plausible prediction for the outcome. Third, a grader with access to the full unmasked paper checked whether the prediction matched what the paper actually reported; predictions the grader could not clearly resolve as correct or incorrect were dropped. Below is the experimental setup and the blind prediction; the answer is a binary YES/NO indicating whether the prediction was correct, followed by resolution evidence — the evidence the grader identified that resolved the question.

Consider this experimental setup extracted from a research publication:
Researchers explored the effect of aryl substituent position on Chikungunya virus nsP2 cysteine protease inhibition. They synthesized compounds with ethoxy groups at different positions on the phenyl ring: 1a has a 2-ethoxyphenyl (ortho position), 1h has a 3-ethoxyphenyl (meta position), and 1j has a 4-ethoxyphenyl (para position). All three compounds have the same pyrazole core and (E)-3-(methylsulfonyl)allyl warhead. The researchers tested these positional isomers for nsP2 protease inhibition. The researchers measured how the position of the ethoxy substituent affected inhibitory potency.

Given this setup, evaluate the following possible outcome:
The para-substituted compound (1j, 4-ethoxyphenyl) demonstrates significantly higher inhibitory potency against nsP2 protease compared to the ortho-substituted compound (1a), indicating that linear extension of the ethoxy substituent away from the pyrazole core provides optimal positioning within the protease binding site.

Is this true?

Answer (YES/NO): NO